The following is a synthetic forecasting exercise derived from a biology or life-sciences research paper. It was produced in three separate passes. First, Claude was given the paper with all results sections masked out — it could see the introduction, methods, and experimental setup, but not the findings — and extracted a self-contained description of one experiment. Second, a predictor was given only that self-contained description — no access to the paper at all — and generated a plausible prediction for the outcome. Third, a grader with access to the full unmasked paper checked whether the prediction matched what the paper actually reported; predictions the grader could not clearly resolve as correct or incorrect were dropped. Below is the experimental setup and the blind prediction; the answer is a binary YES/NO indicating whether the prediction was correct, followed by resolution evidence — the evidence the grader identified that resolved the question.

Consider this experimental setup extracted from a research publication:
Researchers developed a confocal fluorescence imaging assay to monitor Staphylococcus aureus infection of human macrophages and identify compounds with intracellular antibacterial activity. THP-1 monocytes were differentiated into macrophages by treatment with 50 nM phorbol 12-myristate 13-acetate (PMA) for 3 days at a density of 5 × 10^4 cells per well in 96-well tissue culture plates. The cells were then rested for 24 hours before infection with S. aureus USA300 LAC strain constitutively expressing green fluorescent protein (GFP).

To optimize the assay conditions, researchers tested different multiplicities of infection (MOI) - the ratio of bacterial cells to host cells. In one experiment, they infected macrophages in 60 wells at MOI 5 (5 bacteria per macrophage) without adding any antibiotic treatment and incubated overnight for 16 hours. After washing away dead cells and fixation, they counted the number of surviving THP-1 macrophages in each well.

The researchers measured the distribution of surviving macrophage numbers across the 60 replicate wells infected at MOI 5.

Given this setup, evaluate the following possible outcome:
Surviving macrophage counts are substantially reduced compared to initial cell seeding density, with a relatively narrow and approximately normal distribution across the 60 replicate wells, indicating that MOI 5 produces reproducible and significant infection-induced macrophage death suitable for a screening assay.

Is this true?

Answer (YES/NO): NO